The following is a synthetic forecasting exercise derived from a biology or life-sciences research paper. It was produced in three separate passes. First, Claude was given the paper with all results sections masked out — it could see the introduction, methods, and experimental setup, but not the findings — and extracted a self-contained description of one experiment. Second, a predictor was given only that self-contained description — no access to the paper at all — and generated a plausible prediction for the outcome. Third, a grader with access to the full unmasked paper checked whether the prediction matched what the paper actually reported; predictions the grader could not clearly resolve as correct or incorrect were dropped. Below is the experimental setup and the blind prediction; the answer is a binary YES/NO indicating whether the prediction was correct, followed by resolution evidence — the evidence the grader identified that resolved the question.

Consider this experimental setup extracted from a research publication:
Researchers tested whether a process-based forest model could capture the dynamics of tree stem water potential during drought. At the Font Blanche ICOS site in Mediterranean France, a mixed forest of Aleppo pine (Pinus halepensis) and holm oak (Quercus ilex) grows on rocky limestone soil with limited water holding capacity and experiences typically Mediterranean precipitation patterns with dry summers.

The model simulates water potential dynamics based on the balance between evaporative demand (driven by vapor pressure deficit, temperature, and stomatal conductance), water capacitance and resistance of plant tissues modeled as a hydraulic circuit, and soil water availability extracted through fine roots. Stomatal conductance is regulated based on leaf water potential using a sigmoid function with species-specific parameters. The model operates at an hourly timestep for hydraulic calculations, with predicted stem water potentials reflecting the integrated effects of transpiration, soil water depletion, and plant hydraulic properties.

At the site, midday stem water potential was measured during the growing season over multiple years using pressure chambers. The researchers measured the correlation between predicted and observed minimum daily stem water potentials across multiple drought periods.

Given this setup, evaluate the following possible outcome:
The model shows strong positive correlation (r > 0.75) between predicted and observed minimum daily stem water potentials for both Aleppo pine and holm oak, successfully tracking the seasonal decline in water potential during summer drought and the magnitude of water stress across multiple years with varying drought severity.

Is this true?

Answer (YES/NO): NO